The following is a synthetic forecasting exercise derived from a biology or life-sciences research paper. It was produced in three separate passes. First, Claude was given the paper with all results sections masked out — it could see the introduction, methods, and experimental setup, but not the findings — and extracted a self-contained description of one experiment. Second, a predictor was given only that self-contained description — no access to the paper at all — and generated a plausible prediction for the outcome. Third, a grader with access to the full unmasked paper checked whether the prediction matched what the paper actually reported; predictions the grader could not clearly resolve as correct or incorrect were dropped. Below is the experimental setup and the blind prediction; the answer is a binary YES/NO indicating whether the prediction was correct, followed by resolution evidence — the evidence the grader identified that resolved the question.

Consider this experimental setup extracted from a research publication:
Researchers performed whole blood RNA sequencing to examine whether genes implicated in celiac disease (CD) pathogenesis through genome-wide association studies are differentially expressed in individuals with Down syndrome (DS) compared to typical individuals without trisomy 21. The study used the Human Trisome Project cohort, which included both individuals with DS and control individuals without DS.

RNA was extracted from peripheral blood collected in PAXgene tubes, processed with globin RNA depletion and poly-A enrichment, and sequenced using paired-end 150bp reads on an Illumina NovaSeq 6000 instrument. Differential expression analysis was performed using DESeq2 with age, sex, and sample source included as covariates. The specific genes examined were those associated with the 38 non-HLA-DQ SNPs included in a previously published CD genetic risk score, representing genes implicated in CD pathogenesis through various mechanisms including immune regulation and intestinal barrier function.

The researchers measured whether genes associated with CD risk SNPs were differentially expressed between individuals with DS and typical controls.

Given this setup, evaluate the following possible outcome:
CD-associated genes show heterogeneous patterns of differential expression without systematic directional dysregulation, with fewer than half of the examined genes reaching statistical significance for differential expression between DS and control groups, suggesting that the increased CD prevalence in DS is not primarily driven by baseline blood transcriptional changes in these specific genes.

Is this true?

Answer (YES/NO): NO